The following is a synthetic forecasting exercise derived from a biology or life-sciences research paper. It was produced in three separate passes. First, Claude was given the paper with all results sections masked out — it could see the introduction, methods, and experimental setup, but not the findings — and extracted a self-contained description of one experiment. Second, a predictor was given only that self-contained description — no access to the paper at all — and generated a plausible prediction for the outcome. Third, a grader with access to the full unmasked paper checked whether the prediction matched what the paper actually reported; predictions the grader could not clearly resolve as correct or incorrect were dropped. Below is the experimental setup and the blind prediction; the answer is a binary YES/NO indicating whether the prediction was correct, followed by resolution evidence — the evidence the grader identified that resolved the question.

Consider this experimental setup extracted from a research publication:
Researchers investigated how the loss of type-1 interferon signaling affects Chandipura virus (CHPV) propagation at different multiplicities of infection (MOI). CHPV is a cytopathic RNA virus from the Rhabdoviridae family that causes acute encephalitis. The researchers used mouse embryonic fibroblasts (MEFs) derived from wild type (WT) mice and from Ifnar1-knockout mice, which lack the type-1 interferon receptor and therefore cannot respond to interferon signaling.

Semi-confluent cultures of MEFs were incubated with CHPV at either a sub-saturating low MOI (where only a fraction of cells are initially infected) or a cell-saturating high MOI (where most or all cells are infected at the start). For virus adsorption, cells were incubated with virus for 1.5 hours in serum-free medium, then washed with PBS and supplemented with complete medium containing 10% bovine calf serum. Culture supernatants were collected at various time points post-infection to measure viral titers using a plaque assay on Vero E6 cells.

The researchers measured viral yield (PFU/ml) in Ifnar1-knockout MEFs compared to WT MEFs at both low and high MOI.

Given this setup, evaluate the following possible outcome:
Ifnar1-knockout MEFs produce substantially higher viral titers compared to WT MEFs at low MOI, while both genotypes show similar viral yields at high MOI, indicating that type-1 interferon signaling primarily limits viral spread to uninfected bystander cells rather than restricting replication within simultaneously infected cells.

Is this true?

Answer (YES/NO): NO